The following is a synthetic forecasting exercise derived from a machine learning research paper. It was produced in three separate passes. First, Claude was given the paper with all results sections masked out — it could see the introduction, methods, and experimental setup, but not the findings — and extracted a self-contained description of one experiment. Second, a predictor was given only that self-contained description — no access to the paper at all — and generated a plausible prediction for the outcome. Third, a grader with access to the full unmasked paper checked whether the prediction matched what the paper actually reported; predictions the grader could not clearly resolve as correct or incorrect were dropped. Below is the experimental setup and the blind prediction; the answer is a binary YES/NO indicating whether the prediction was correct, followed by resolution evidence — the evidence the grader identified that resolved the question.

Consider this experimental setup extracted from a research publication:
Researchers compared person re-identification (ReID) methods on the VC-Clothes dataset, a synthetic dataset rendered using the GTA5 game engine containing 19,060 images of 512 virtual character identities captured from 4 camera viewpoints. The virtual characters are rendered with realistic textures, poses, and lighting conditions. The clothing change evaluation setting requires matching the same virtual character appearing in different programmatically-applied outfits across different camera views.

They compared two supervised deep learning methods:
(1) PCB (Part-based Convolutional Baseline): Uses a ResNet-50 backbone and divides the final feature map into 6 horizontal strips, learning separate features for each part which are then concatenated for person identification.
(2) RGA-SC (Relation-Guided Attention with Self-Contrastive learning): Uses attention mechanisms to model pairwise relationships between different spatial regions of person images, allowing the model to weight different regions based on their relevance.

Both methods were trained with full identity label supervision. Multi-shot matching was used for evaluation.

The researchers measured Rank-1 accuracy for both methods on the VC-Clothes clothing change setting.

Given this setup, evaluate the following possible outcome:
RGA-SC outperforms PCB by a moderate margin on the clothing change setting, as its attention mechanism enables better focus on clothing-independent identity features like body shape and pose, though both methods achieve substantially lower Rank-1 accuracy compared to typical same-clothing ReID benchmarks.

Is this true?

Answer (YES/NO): YES